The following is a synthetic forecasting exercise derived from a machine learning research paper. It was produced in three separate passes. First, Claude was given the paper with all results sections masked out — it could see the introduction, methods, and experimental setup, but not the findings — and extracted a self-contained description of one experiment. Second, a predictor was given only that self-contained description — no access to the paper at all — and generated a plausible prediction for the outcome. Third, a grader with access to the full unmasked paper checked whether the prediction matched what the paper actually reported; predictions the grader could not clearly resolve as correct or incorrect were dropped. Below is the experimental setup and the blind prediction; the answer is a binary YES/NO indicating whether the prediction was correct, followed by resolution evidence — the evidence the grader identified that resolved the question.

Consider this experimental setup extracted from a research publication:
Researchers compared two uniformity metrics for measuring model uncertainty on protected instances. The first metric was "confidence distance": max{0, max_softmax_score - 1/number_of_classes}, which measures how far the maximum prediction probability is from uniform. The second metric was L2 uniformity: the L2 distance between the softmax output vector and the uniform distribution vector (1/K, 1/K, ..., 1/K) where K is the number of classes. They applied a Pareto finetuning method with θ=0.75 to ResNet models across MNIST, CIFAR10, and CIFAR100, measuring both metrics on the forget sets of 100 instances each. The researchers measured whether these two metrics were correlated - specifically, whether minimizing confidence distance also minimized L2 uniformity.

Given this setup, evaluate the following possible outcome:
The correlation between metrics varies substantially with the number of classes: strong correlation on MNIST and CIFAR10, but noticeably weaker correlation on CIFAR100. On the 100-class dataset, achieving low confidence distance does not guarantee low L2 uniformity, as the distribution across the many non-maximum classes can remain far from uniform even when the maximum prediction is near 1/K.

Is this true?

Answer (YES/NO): NO